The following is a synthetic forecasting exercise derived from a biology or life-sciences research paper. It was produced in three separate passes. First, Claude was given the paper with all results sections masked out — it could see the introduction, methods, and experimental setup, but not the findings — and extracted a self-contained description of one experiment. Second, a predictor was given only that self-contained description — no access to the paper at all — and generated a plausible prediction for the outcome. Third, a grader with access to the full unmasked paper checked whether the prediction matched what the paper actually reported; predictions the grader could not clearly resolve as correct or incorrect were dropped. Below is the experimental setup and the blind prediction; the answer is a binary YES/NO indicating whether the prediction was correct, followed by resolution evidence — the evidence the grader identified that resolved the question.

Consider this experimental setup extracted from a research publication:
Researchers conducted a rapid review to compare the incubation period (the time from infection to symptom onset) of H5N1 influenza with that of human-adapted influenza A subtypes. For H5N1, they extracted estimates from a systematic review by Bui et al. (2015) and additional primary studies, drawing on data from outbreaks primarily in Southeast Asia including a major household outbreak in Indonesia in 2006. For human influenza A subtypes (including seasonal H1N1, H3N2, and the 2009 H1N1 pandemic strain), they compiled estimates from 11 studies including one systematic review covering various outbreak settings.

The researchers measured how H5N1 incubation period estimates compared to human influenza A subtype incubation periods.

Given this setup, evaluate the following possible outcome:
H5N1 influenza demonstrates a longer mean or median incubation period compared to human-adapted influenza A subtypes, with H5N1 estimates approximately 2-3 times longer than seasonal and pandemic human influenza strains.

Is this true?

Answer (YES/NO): YES